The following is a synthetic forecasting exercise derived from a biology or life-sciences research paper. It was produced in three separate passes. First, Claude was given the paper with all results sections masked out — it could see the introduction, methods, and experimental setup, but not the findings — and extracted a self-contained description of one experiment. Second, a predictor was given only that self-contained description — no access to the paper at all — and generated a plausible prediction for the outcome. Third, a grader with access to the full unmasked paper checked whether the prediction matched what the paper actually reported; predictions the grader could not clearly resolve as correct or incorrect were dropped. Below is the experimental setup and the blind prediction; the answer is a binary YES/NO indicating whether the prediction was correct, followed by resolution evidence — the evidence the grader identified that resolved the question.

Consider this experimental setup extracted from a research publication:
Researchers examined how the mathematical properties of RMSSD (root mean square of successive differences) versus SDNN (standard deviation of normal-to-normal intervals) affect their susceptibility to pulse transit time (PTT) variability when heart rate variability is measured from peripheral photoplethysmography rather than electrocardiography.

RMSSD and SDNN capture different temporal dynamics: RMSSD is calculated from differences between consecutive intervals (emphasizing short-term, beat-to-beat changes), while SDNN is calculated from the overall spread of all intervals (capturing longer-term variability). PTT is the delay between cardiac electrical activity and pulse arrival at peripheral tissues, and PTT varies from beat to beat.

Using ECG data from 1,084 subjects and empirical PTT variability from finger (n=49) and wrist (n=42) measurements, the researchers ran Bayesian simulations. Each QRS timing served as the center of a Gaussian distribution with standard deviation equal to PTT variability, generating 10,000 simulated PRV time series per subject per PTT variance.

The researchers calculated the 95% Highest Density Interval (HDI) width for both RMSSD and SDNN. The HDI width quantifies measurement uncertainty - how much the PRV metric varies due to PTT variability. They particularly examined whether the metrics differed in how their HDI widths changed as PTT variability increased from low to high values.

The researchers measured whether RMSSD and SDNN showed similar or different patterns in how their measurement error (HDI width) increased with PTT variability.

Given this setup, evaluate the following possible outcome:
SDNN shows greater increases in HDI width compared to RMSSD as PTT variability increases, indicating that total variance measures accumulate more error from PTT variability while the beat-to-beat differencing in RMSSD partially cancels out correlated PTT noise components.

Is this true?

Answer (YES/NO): NO